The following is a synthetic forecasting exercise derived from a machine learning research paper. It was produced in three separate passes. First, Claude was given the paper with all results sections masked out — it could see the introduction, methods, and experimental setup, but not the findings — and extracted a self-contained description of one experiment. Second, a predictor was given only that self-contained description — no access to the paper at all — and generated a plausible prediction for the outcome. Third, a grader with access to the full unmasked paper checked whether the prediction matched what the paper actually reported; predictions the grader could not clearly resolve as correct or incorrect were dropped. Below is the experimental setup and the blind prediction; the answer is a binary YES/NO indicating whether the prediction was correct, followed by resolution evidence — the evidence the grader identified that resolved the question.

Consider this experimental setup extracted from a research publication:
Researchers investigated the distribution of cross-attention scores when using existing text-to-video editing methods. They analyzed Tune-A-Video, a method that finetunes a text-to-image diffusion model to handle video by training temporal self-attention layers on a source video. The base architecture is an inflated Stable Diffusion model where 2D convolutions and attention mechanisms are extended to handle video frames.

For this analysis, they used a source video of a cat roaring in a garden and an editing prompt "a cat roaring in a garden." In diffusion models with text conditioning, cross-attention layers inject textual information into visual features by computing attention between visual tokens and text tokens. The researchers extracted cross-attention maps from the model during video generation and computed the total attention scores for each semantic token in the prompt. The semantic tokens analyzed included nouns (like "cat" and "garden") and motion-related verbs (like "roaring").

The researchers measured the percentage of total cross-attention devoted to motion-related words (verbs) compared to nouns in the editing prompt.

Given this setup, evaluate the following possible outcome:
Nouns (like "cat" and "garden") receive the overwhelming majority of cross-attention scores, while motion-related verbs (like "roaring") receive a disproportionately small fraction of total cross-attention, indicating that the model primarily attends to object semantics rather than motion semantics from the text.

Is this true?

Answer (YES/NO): YES